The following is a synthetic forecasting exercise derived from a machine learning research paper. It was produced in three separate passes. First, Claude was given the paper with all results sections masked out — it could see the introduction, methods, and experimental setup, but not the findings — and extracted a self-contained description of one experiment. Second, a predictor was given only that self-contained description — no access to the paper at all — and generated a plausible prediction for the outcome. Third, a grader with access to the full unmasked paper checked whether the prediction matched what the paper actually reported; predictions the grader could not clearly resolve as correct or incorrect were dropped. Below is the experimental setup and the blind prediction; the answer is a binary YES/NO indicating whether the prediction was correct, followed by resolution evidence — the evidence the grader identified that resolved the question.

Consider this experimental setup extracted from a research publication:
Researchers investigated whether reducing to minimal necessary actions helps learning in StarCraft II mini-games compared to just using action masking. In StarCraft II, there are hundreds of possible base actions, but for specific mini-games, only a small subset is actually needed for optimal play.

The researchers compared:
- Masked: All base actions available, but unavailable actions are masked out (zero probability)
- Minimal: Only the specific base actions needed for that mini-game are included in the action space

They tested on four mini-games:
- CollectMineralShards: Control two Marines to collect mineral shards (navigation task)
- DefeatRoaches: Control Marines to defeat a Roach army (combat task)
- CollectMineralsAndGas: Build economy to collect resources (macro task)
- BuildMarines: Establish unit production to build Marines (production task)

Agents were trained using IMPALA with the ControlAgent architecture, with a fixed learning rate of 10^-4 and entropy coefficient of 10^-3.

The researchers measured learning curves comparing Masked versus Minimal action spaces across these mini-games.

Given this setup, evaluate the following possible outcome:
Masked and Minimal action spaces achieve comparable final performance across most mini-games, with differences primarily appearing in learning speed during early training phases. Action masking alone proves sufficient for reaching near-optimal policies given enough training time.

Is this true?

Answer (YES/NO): NO